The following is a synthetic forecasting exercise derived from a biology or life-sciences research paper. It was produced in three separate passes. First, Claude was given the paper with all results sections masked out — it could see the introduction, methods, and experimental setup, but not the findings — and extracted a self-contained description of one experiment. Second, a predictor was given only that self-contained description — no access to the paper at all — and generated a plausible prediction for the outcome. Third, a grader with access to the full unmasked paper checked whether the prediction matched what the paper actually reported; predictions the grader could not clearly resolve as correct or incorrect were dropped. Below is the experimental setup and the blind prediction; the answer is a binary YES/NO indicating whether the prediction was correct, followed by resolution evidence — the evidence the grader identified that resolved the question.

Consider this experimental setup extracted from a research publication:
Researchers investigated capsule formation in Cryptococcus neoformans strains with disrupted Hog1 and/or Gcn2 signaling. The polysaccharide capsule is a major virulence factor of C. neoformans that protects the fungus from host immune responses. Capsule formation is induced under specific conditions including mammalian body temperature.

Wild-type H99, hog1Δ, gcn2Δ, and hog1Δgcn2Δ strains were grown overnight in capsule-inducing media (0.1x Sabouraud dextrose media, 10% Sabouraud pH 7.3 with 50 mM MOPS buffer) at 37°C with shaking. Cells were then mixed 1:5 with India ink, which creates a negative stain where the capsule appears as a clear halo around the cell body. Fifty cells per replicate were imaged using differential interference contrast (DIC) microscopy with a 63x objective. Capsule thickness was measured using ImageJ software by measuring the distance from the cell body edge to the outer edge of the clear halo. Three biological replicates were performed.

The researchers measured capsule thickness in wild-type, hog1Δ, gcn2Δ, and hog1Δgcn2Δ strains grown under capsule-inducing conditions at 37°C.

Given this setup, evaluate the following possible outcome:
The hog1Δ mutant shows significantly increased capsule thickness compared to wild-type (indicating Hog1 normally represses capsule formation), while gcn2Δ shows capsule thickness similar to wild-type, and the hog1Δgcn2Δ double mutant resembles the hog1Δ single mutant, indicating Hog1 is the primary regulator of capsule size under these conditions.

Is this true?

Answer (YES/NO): YES